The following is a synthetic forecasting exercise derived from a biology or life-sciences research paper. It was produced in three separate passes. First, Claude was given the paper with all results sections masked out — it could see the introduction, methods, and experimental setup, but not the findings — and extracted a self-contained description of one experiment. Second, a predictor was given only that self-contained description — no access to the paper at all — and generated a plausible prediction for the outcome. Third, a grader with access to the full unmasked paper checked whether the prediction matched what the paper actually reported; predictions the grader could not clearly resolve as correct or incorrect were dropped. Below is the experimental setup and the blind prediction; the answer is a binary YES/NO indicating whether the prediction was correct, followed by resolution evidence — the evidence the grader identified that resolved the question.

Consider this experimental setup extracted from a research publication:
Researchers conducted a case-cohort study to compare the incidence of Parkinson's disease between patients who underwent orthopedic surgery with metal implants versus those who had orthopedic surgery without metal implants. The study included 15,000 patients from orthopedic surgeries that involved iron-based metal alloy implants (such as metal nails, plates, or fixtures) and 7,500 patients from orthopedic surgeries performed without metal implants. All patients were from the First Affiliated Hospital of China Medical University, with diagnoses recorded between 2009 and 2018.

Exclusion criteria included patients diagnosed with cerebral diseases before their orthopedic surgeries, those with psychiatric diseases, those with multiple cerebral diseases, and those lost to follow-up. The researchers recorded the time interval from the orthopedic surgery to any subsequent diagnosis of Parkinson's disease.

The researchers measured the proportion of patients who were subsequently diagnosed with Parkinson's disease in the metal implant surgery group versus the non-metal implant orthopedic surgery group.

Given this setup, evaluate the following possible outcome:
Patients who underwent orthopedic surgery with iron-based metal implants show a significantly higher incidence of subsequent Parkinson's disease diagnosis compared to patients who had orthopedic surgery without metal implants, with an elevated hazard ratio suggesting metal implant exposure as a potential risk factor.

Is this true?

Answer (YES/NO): NO